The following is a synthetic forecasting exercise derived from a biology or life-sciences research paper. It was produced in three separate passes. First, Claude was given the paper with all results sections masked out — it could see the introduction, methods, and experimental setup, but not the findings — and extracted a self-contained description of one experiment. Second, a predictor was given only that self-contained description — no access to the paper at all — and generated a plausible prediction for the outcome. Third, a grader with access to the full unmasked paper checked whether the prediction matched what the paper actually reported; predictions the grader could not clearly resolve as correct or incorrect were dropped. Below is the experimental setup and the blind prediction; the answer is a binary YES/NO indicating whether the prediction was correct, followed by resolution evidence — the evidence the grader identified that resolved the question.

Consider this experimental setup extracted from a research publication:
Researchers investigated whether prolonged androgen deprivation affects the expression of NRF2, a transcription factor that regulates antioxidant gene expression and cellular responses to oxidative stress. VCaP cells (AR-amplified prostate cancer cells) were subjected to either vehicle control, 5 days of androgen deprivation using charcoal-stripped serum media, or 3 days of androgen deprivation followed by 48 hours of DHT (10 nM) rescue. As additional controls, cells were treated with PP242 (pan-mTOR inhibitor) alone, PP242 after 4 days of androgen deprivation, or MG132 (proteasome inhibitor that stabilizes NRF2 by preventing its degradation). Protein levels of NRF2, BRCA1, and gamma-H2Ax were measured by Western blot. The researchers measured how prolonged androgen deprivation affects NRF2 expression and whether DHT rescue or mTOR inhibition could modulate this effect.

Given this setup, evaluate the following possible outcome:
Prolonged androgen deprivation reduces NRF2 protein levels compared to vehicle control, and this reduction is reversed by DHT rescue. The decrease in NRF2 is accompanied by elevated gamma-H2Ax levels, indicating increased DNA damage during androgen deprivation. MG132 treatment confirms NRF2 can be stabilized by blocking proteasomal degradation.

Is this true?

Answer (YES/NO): NO